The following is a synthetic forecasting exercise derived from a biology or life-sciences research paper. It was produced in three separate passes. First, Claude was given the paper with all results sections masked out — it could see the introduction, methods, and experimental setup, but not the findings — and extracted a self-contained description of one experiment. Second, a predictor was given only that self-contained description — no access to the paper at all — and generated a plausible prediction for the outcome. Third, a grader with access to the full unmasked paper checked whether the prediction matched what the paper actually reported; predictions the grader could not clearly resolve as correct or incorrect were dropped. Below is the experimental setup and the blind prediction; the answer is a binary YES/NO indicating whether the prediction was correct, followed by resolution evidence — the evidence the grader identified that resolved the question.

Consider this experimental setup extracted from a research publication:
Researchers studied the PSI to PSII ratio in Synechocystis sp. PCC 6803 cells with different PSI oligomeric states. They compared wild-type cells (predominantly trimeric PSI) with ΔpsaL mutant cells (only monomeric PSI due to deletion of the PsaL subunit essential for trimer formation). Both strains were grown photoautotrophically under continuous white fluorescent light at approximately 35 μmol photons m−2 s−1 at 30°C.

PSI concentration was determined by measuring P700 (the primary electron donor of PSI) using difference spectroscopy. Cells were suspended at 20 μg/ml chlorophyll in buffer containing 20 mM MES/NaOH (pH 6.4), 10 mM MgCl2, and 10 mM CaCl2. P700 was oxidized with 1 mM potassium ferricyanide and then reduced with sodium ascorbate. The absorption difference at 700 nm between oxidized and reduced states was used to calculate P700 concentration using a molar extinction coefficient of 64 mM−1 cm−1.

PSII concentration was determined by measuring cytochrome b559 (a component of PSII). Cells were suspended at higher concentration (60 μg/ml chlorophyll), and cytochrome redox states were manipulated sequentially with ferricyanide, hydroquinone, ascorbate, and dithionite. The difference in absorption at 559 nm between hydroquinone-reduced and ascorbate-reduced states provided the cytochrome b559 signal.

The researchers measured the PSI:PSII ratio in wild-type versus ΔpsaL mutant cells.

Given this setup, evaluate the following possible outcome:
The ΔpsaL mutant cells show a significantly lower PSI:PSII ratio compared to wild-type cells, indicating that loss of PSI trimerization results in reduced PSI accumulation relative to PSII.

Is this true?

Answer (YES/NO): NO